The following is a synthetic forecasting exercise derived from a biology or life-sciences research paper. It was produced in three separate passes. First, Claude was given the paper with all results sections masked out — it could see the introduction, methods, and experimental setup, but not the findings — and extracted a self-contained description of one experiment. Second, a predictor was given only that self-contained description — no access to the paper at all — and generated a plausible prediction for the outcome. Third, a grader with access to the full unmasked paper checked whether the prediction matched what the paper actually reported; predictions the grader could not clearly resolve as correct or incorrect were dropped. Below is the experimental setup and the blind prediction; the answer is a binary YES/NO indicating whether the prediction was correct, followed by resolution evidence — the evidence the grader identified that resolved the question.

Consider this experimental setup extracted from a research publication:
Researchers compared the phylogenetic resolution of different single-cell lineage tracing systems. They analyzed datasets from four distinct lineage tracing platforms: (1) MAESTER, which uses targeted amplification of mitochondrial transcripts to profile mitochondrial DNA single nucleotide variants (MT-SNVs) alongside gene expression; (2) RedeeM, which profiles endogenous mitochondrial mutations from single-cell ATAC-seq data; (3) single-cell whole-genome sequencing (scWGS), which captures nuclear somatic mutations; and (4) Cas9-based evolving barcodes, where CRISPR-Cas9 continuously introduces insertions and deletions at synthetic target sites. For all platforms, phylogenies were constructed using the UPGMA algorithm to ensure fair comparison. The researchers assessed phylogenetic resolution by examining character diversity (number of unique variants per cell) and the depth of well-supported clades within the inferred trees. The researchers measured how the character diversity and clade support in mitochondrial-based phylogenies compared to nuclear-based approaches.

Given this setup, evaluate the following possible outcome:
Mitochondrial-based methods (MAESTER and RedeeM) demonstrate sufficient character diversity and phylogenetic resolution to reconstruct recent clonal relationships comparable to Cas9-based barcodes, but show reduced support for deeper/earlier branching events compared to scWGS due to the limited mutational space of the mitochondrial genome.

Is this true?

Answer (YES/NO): NO